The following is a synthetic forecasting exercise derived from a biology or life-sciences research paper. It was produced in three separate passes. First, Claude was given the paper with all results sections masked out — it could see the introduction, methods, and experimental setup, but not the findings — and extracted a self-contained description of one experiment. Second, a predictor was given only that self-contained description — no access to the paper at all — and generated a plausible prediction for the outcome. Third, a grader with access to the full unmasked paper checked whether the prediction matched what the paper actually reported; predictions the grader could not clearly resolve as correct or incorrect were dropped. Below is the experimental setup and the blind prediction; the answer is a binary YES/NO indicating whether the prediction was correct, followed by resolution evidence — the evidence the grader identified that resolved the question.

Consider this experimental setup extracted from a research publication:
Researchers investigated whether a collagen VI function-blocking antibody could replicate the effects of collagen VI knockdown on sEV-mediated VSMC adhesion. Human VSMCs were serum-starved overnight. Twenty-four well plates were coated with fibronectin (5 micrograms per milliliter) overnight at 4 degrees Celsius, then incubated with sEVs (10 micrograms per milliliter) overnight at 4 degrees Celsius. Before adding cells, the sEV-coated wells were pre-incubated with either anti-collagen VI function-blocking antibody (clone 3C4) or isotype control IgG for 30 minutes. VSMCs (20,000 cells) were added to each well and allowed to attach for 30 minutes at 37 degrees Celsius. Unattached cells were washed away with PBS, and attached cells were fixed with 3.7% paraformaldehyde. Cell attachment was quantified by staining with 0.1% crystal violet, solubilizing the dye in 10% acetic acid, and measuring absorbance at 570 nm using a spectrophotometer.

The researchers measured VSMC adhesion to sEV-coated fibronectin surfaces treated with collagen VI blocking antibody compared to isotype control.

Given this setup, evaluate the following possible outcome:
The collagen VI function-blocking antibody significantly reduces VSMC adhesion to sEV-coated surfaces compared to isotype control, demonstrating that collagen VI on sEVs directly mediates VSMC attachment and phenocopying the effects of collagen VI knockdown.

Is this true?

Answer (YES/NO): NO